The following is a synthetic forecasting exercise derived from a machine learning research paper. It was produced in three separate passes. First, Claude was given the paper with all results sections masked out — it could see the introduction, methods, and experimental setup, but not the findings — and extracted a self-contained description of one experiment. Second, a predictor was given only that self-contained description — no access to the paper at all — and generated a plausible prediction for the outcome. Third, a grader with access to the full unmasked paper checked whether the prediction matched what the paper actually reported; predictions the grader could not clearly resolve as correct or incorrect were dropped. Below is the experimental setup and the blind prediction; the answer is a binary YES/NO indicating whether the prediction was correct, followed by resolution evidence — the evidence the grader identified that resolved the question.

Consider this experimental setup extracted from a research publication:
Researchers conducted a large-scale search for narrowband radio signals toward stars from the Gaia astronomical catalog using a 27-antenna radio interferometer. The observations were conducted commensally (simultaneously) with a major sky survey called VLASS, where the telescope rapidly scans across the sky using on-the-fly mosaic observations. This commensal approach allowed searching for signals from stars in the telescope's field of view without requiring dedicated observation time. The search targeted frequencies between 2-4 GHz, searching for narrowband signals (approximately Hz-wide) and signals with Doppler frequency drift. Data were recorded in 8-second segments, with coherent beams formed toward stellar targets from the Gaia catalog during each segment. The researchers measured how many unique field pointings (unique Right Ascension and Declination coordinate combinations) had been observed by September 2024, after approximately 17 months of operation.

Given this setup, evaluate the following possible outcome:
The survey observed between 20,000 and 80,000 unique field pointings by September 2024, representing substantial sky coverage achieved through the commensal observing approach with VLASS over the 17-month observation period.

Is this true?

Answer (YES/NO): NO